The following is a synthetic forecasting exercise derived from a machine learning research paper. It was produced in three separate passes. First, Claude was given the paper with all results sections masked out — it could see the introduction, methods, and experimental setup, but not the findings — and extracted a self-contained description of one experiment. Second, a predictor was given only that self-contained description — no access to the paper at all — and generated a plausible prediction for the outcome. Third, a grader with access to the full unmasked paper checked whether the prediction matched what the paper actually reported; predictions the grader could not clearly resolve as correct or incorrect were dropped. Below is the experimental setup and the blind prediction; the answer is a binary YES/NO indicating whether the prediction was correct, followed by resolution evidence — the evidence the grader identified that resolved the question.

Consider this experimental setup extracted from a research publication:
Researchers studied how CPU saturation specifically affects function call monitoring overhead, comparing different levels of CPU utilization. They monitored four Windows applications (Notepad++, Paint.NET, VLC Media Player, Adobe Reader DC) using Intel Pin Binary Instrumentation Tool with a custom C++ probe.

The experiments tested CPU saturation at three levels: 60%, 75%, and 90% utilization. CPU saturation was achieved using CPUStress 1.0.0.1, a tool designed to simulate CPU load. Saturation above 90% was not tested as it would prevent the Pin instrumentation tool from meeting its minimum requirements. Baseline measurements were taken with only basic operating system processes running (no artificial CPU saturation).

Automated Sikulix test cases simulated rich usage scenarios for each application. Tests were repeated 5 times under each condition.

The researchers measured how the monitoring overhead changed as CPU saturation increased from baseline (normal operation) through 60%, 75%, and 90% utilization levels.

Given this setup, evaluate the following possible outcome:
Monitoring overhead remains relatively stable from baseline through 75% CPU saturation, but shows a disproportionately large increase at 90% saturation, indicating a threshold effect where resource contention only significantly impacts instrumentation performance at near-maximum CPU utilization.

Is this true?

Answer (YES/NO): NO